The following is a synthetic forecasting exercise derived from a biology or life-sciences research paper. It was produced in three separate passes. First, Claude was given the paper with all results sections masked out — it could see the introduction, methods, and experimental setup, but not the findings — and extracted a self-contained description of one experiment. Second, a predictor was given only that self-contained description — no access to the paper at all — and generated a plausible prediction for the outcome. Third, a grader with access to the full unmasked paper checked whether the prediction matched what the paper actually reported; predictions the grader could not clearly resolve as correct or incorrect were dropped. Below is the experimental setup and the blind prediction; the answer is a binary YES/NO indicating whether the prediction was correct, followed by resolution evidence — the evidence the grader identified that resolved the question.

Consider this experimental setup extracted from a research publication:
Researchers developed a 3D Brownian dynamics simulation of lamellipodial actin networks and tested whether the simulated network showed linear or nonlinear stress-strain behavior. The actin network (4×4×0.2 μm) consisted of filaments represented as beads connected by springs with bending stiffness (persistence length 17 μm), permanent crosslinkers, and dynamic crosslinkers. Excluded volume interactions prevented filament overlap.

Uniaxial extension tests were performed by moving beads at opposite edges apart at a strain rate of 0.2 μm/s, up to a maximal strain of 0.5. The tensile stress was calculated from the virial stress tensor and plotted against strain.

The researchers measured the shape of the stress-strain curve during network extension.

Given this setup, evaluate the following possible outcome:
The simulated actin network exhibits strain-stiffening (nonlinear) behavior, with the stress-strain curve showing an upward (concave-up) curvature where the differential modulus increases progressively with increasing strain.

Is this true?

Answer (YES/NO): YES